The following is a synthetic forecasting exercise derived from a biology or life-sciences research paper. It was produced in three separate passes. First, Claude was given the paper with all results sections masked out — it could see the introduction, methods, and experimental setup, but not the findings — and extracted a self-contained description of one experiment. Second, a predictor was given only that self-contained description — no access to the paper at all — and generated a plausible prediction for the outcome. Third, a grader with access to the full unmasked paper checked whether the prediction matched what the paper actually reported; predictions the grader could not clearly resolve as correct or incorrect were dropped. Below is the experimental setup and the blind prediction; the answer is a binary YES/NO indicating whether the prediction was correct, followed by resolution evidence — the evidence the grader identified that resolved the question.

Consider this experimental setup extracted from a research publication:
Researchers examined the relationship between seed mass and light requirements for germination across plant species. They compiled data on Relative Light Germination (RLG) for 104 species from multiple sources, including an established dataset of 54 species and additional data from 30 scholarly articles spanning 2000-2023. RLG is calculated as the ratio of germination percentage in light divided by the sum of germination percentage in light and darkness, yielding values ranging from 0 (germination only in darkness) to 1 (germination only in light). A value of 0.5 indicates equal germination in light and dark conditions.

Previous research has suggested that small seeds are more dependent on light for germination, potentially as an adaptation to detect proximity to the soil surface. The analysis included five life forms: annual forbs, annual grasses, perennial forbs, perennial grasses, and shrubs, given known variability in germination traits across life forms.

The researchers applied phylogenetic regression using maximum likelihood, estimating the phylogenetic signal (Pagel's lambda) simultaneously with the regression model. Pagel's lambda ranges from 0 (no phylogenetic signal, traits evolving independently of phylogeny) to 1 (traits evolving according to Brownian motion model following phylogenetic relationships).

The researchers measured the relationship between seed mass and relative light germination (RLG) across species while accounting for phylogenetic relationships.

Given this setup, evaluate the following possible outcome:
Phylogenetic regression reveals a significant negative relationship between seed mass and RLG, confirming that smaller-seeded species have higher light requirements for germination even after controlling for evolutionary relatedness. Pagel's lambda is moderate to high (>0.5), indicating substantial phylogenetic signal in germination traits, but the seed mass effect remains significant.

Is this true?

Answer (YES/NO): NO